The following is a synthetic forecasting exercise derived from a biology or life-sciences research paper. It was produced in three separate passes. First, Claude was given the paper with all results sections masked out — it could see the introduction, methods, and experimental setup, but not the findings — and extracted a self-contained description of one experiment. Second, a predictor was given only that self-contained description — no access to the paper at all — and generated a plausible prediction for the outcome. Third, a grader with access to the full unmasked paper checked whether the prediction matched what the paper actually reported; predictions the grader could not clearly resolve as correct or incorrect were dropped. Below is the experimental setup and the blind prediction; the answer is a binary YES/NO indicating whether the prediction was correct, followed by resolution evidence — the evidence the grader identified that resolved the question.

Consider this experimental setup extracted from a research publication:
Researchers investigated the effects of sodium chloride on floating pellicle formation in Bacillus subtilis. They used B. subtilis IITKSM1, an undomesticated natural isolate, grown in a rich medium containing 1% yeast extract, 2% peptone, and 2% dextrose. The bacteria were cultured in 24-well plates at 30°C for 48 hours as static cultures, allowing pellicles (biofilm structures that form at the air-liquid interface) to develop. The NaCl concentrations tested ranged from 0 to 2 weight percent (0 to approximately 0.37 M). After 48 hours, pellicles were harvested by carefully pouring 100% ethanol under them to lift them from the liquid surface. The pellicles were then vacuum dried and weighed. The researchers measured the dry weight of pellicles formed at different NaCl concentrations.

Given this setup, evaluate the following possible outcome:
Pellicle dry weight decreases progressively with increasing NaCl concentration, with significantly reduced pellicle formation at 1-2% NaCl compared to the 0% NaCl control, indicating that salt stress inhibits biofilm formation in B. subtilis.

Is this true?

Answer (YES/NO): YES